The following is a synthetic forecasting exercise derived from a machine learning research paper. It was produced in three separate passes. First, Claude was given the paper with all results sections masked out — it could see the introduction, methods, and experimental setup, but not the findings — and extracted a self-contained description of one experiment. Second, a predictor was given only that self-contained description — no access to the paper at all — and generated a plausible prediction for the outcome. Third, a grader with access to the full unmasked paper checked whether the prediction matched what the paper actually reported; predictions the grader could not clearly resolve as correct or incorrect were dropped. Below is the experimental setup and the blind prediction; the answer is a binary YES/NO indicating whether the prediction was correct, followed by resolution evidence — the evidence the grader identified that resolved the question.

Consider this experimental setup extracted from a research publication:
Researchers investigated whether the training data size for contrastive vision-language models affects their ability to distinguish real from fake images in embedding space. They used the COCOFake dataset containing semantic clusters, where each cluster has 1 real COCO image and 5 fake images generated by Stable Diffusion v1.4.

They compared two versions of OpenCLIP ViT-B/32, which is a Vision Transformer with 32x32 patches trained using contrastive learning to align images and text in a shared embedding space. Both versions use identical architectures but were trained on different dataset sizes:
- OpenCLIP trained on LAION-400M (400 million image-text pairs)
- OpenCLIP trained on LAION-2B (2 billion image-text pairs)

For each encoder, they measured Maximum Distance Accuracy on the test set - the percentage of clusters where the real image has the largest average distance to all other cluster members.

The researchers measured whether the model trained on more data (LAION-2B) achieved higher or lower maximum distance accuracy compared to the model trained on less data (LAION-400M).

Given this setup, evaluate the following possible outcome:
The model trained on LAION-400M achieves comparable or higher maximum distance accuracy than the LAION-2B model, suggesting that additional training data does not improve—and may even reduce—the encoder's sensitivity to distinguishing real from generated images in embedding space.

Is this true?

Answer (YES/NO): NO